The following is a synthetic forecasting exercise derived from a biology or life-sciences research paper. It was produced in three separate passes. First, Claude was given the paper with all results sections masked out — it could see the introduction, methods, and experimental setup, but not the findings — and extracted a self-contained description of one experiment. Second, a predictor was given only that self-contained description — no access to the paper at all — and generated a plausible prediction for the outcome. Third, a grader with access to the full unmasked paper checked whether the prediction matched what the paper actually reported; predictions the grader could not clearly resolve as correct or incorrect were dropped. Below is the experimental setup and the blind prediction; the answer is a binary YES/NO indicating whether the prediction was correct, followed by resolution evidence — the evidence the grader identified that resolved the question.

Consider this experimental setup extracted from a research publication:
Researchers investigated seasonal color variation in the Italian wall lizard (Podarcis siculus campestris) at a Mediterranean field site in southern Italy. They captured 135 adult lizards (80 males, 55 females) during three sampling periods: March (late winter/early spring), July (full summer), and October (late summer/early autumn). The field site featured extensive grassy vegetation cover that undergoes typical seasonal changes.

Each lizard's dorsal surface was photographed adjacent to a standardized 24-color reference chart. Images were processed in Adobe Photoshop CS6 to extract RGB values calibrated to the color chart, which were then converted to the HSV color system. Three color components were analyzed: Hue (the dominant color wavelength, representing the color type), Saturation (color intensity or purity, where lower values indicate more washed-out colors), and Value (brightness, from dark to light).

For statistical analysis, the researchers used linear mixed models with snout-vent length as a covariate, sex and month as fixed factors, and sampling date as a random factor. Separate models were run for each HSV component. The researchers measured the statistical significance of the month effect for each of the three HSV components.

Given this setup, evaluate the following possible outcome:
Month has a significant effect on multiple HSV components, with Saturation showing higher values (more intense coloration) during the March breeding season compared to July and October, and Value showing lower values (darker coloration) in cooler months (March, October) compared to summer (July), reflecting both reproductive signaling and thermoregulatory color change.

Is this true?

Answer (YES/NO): NO